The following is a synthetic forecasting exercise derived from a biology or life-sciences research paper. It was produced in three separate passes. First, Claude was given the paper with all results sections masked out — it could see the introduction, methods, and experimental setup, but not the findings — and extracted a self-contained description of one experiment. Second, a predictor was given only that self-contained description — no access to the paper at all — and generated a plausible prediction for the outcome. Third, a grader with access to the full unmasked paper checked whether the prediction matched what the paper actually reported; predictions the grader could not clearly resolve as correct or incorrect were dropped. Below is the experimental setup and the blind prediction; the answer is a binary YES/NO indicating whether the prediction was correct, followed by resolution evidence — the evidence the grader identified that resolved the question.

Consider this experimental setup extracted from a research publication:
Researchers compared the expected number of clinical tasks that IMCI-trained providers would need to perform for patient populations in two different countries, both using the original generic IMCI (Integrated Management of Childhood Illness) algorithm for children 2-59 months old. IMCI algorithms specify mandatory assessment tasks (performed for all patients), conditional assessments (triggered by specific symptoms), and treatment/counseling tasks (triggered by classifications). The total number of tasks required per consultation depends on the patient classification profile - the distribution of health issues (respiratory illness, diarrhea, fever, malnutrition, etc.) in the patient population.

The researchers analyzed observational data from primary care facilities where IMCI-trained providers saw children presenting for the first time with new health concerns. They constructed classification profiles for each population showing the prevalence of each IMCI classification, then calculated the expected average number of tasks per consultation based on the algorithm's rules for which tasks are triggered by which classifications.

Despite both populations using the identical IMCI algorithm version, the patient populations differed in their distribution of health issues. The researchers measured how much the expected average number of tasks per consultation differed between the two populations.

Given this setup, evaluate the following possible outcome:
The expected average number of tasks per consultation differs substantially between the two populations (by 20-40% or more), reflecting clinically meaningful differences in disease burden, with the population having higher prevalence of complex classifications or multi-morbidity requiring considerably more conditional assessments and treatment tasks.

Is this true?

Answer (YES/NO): YES